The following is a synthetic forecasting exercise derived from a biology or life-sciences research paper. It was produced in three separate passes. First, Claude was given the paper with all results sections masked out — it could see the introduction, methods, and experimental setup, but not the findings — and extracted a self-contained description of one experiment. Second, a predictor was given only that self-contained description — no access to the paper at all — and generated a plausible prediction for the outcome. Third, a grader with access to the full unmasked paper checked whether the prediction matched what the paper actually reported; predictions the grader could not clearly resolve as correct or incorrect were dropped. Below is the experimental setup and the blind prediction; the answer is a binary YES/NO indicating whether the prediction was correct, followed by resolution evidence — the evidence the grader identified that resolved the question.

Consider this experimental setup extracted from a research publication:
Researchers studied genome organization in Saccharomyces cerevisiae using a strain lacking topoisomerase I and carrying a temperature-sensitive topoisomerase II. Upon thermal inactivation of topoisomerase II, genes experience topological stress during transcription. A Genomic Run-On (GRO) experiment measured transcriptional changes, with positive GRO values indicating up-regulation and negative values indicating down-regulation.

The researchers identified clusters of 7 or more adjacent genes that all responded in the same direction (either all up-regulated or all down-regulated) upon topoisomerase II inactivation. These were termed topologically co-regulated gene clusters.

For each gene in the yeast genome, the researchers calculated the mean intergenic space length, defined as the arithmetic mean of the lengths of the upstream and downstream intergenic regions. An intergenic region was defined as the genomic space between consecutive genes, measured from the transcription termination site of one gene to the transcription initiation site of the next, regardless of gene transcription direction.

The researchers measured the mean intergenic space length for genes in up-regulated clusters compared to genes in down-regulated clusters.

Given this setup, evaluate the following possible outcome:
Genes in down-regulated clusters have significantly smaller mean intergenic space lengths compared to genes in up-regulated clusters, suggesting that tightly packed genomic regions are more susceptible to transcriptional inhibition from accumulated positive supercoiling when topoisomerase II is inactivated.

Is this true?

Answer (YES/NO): YES